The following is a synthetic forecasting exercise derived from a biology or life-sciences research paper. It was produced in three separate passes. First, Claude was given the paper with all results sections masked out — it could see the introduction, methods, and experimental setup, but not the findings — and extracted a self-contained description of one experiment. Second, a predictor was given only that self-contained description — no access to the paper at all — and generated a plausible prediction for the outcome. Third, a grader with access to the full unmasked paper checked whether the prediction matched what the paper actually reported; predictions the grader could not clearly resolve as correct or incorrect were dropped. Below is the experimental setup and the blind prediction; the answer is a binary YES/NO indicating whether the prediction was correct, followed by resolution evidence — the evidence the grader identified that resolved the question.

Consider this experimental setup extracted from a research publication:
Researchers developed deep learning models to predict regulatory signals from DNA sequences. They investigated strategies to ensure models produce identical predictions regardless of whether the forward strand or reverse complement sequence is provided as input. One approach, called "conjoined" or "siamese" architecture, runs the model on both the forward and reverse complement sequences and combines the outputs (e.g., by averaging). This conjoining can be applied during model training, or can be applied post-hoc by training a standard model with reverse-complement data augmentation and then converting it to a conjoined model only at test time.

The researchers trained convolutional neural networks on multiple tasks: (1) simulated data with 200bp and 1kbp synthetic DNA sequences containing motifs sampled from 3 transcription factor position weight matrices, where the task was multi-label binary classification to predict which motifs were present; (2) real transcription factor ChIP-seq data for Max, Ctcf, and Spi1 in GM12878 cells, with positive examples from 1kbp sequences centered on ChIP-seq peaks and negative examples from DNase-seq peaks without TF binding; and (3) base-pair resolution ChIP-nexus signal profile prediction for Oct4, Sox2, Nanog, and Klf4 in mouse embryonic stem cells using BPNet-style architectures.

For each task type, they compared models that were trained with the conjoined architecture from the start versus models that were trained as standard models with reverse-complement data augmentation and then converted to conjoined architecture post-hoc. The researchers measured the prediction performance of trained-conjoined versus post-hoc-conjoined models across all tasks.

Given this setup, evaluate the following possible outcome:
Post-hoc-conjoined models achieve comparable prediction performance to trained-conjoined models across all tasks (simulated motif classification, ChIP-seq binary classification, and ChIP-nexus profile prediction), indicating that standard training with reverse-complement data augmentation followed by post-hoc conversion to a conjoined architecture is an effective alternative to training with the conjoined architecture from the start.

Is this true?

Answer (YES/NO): YES